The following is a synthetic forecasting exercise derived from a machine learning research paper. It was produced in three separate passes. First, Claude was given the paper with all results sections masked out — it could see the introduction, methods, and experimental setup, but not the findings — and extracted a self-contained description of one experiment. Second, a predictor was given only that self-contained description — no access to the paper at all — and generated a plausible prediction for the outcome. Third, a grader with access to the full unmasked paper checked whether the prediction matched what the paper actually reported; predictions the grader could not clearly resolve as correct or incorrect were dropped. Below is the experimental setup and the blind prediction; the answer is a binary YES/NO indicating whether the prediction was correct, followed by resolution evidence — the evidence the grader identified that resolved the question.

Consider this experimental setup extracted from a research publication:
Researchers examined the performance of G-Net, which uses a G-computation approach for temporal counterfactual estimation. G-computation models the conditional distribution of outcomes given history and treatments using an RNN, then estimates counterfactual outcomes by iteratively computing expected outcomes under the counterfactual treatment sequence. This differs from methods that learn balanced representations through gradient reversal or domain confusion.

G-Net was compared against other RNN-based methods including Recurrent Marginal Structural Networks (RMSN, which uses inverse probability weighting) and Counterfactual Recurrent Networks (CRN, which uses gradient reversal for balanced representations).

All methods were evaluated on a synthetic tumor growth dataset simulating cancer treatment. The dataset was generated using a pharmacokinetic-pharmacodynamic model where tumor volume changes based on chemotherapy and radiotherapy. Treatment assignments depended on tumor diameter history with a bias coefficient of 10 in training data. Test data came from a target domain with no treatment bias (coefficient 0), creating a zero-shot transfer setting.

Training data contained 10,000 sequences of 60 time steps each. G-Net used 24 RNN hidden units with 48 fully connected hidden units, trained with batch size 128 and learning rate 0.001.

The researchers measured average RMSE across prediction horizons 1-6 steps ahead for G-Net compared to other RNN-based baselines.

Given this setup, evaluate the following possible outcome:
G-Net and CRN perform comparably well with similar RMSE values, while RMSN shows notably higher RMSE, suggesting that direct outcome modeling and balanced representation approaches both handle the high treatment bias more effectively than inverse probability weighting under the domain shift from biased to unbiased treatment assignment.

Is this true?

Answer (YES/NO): NO